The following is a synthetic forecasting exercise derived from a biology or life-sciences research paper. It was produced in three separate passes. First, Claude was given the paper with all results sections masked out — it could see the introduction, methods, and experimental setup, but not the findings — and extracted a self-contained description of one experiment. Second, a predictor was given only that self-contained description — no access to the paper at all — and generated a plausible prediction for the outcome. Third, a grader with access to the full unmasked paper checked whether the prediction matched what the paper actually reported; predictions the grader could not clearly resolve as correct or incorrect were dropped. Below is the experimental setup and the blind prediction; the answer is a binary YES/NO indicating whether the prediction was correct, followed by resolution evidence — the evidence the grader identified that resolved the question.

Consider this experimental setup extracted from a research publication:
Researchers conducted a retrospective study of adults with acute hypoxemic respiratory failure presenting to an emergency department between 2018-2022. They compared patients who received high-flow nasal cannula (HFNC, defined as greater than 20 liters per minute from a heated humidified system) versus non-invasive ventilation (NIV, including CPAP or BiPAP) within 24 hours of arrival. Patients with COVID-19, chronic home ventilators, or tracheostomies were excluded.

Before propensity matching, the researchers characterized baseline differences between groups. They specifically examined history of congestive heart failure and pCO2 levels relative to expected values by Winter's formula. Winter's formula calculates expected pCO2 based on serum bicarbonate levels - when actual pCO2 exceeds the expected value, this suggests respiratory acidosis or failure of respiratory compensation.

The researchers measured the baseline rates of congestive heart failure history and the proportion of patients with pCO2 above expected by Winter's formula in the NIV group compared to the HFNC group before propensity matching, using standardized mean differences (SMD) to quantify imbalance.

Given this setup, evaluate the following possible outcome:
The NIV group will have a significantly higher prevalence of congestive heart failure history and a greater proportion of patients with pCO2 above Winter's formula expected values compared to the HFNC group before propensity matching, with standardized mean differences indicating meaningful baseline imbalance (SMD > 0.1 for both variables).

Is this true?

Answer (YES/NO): YES